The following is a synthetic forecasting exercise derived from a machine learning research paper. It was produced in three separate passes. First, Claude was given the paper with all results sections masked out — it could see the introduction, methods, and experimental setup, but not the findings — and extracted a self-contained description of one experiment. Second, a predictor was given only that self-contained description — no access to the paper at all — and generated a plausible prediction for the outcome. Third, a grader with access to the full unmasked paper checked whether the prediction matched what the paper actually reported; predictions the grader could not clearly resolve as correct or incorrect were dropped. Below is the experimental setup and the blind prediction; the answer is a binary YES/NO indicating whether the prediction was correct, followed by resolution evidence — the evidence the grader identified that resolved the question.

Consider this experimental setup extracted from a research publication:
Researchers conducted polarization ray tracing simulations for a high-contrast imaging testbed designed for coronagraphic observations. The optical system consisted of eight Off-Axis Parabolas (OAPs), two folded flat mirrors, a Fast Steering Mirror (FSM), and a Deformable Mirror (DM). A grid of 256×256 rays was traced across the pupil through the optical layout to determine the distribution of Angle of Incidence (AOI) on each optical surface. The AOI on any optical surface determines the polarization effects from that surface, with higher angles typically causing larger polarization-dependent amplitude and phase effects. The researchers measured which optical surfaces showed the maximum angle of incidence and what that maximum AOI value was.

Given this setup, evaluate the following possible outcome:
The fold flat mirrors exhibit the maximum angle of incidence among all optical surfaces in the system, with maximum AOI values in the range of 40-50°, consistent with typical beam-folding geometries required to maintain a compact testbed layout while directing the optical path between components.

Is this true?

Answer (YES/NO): NO